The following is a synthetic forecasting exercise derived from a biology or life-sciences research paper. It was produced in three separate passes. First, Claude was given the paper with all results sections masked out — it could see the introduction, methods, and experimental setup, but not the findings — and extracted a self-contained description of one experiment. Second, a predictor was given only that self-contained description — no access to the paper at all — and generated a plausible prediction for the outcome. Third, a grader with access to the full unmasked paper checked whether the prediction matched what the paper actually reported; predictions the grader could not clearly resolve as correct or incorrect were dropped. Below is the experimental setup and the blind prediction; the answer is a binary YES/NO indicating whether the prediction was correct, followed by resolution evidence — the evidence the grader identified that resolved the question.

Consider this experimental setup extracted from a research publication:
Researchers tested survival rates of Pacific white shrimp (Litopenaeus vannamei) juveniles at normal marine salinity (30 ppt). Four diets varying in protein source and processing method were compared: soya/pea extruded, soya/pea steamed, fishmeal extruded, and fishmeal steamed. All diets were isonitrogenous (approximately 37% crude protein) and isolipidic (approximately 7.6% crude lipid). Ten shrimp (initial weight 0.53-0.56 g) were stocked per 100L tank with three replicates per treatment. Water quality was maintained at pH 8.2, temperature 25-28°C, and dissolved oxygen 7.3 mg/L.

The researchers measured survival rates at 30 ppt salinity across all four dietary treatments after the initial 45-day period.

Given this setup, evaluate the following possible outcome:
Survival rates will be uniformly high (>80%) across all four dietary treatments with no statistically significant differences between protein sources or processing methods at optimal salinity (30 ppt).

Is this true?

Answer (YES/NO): NO